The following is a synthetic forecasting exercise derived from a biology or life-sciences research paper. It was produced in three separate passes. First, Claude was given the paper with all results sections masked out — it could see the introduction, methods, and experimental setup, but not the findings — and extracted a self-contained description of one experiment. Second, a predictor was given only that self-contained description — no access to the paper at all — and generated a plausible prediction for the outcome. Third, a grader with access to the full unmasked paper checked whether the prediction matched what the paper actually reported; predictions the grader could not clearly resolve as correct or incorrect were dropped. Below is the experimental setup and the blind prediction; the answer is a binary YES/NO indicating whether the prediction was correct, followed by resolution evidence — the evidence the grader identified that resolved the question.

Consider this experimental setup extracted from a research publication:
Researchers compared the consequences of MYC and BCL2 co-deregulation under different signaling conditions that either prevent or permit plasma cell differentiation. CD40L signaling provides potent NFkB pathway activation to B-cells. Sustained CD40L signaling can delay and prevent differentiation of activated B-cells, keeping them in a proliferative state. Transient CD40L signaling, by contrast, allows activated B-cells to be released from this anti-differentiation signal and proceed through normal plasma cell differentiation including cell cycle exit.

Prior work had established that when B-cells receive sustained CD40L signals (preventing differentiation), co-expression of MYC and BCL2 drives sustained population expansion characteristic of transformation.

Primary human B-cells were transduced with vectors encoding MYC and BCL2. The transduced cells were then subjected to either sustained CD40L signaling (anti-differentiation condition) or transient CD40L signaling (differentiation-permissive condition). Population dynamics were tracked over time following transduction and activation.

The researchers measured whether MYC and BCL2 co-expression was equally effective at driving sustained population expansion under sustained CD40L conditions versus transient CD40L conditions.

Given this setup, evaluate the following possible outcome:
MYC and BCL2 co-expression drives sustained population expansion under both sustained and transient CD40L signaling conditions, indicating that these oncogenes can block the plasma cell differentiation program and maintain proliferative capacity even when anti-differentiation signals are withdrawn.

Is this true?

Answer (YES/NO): NO